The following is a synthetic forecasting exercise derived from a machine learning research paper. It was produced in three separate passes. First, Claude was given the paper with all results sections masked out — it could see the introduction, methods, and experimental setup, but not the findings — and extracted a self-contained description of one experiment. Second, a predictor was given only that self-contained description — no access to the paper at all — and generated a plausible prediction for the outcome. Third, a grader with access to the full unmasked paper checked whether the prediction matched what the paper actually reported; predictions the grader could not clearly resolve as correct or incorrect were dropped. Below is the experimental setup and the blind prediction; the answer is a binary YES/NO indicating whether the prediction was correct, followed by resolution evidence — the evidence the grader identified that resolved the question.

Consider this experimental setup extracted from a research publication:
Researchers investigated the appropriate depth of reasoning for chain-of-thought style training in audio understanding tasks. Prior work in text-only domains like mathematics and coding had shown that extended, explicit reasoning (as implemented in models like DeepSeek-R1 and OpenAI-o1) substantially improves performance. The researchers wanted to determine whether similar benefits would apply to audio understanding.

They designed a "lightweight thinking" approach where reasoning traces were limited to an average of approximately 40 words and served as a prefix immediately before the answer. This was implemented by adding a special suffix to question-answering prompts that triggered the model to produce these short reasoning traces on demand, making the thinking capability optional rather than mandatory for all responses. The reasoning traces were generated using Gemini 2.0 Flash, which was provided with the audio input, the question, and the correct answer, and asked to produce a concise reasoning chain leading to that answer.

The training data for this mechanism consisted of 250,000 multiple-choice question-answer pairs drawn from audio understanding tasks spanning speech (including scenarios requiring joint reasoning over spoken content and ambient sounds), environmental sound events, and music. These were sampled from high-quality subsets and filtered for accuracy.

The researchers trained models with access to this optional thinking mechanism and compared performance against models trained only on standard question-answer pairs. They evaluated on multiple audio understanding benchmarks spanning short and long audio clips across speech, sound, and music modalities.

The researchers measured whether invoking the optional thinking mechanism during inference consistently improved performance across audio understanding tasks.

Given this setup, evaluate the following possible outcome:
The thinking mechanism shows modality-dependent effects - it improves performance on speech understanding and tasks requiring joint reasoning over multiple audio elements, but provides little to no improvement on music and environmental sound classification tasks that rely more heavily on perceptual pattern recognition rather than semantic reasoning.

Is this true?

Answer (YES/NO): NO